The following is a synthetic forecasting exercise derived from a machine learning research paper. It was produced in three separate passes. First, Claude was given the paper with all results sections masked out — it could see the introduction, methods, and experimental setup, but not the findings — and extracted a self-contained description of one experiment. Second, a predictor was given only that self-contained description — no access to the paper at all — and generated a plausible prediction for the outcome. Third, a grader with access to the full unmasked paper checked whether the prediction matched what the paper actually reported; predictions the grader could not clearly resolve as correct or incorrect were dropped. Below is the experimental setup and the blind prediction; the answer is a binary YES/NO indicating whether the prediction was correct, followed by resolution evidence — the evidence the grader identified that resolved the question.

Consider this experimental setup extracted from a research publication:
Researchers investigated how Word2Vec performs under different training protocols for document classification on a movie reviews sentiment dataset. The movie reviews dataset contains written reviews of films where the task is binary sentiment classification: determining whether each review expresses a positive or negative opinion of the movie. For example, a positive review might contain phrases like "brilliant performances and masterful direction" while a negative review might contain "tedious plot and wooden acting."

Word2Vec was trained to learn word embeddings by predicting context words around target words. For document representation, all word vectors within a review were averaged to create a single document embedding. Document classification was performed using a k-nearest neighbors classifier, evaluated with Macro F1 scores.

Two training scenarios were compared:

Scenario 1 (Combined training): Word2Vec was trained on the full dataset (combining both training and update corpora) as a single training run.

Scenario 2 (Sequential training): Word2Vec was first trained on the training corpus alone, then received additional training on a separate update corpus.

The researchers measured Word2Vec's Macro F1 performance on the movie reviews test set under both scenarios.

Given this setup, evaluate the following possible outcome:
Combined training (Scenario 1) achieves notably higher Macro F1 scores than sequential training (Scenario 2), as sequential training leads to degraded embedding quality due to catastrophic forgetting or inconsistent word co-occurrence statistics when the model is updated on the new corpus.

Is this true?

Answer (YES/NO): NO